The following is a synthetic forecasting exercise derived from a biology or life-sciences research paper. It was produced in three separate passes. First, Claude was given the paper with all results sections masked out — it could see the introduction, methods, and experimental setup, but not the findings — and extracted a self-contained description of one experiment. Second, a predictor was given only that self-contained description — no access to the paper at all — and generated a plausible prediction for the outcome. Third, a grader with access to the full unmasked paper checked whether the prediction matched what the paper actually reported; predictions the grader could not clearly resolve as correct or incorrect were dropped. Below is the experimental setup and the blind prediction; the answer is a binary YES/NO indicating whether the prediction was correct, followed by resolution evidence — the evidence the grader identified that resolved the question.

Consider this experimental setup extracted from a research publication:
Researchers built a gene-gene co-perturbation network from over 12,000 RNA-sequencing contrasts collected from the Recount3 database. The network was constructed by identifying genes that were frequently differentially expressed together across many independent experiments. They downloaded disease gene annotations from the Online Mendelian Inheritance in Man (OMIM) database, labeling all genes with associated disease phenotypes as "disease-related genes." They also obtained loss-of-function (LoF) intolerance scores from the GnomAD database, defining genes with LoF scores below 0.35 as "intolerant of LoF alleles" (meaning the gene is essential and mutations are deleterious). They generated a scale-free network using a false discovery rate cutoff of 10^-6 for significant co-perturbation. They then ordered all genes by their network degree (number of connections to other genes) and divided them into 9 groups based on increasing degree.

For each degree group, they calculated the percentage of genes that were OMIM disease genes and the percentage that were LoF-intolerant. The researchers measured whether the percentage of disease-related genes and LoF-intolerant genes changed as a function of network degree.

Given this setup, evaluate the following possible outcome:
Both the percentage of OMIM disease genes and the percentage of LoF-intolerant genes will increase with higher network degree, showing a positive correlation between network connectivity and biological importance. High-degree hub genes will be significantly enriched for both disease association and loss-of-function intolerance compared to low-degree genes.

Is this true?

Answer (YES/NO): YES